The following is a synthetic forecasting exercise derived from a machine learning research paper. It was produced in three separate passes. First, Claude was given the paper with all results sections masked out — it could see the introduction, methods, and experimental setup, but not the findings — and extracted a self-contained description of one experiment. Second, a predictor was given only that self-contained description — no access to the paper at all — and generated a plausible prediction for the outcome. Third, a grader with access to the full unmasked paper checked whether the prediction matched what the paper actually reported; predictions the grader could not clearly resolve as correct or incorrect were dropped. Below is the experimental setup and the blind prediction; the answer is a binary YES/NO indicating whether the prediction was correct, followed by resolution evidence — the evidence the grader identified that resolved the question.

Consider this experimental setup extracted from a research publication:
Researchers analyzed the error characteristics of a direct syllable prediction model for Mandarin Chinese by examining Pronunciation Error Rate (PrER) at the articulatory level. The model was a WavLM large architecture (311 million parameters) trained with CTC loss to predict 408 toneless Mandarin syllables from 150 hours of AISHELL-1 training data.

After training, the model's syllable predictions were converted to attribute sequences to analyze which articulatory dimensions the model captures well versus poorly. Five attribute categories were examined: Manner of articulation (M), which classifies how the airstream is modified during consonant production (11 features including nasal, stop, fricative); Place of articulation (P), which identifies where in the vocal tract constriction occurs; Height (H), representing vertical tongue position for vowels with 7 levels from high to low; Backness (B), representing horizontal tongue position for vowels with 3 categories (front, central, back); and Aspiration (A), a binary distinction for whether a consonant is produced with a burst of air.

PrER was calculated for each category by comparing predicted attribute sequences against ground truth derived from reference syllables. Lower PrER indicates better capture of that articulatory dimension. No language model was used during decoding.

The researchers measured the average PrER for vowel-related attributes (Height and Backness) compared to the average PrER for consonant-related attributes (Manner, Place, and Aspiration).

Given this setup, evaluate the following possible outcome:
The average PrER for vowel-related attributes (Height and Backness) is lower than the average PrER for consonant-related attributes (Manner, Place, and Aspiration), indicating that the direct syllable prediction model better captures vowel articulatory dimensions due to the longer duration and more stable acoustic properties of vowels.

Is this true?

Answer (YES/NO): NO